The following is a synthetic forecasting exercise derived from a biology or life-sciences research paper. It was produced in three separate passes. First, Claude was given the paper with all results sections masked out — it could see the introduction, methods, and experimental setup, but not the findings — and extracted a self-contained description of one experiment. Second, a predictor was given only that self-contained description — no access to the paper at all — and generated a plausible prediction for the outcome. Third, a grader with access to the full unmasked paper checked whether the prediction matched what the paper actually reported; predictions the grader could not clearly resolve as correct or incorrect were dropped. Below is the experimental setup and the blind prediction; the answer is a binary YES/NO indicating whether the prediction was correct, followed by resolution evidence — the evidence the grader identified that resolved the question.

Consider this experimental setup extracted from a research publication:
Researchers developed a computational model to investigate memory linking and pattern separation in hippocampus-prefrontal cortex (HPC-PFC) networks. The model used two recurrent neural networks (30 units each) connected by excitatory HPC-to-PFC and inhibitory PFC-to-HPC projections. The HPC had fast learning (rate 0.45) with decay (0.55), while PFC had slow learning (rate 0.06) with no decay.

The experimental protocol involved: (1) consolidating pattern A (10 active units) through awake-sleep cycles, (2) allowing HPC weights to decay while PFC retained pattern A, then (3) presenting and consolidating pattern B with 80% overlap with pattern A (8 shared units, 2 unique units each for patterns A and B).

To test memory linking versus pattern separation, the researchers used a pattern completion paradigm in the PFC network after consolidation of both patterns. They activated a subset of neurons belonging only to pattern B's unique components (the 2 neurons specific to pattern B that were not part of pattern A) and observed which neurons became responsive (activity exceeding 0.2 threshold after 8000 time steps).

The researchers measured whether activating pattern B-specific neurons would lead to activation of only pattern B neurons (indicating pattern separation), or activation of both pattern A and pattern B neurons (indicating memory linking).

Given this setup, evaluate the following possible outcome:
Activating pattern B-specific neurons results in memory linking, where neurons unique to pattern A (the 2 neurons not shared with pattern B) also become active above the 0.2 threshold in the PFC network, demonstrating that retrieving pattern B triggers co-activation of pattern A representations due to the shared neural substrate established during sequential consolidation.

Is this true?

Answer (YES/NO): YES